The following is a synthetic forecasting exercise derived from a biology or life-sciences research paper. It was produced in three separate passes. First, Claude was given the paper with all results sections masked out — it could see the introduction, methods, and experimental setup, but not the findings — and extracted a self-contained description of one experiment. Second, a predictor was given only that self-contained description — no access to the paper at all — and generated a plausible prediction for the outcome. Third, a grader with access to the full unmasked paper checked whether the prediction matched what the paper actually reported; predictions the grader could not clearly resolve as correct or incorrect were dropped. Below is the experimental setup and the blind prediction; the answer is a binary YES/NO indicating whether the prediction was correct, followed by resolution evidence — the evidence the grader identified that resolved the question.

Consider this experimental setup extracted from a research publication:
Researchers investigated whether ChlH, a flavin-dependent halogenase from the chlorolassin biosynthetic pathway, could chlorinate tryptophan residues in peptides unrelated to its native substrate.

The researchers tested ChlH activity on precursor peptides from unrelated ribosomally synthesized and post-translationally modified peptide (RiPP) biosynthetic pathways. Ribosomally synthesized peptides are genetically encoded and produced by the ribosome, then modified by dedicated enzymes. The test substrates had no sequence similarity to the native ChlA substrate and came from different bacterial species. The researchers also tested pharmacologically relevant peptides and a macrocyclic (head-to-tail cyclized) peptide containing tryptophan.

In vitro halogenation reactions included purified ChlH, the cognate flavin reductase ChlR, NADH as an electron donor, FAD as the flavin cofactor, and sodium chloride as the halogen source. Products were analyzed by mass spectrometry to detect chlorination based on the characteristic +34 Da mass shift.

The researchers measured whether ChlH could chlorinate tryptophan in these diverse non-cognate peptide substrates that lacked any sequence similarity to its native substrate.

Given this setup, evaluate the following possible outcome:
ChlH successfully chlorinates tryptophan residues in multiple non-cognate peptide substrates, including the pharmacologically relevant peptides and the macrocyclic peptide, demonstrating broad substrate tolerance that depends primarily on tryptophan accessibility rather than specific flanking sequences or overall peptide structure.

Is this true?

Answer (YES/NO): NO